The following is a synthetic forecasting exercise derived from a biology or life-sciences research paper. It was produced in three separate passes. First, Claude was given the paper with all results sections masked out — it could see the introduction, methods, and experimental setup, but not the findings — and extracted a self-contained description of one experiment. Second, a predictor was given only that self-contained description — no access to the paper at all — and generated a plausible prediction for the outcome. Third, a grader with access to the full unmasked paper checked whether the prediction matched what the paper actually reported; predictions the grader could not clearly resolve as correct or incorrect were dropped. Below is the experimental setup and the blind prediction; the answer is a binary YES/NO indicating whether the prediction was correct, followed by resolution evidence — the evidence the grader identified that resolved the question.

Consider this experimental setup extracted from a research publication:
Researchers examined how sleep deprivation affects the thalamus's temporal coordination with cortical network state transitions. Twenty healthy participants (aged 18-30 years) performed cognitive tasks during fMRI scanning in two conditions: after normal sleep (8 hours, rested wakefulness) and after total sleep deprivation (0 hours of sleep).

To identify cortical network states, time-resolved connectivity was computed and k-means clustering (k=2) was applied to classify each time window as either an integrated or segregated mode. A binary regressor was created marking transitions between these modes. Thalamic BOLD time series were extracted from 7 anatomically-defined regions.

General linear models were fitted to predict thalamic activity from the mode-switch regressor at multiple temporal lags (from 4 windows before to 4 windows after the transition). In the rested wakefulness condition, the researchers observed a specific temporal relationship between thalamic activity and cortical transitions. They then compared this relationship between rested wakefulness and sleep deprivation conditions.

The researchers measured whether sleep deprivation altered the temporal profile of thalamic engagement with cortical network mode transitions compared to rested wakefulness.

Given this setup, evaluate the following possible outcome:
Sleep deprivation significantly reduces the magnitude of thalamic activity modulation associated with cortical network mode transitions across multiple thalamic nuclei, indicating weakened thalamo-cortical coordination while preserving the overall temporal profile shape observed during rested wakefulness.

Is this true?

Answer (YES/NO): NO